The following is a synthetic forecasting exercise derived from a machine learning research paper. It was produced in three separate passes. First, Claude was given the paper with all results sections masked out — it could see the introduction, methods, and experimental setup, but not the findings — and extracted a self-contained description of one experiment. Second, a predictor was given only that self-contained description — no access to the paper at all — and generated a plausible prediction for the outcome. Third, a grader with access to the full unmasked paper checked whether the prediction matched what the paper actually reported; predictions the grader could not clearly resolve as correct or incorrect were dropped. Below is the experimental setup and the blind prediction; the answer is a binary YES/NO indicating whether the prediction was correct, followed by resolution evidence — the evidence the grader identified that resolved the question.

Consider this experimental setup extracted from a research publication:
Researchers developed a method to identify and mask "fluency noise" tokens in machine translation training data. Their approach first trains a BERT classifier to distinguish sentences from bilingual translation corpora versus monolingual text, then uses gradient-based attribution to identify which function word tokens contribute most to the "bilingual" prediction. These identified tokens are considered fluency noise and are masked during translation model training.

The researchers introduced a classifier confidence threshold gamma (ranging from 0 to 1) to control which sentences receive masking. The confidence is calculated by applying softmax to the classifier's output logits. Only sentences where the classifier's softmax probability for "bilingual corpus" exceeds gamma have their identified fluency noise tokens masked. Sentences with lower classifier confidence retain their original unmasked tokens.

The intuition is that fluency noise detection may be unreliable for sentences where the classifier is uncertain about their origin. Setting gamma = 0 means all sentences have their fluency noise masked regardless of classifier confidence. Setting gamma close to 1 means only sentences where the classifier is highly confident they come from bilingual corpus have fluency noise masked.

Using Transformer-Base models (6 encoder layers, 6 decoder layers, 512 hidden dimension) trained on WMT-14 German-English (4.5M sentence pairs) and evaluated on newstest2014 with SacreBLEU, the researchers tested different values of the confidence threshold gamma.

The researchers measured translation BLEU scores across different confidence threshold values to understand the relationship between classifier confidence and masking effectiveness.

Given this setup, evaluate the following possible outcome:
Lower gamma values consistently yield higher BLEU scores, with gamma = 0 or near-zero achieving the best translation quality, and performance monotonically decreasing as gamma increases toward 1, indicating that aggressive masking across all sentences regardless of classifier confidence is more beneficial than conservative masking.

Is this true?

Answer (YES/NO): NO